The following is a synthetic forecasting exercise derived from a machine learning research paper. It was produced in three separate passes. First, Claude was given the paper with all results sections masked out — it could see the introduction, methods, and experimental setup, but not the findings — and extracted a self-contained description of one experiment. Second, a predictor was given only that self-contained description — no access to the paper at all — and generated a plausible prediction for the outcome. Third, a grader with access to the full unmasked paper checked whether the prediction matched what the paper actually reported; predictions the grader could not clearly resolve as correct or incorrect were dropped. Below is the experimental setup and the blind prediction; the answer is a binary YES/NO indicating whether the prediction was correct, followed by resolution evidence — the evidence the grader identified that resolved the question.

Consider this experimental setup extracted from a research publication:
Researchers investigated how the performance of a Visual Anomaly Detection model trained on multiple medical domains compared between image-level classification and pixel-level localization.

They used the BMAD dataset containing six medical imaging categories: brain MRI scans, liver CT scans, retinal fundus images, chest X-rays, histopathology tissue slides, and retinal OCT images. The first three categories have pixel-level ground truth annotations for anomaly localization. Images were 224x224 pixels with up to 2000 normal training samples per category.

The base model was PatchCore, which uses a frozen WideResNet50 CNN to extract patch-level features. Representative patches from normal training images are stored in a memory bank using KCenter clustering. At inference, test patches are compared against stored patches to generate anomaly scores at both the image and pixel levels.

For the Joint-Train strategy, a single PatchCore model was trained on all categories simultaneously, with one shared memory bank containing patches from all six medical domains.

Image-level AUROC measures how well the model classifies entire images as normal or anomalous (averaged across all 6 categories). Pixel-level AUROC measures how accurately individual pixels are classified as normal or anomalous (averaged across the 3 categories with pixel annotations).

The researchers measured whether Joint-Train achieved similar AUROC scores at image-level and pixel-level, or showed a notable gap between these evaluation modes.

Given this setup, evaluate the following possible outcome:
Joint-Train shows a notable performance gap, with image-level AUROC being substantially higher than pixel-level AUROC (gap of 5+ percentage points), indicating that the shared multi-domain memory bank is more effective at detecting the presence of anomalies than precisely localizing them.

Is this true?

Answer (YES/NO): NO